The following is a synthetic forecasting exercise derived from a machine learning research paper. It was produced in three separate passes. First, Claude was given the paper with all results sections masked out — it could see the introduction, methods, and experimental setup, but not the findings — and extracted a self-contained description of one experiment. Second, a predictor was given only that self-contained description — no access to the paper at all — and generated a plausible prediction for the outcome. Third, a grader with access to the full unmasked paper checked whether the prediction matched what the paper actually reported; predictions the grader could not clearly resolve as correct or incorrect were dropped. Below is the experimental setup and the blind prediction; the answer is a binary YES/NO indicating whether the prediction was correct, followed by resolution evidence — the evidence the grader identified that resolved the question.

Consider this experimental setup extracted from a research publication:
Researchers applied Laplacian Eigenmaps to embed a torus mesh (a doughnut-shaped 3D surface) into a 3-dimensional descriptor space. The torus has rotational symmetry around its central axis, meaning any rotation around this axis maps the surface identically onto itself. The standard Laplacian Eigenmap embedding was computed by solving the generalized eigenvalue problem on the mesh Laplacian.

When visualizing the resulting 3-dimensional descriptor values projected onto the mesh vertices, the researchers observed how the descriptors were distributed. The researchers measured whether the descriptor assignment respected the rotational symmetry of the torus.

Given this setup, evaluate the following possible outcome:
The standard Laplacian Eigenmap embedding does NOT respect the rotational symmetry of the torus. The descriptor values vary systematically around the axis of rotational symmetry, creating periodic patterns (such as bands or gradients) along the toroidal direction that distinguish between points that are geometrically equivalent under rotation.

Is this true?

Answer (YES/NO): YES